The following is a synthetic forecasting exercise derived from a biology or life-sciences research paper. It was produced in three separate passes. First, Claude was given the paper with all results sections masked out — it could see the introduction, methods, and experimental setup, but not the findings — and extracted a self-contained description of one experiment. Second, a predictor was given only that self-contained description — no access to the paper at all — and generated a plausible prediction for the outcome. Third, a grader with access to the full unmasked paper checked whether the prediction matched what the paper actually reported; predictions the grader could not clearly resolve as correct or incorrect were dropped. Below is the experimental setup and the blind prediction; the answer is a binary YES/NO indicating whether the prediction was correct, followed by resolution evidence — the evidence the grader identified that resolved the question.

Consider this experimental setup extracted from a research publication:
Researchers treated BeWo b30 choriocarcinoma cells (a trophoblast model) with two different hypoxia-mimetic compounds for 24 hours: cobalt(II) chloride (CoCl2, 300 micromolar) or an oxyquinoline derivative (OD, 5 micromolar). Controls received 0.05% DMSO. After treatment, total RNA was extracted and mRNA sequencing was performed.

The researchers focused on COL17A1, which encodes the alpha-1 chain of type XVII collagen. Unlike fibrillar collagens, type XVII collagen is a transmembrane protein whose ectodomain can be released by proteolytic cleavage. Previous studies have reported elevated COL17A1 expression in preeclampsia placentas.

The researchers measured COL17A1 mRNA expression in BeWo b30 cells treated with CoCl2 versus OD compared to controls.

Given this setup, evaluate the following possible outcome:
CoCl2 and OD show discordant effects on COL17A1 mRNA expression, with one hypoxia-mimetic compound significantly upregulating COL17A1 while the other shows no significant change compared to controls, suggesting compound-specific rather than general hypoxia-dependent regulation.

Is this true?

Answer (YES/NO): YES